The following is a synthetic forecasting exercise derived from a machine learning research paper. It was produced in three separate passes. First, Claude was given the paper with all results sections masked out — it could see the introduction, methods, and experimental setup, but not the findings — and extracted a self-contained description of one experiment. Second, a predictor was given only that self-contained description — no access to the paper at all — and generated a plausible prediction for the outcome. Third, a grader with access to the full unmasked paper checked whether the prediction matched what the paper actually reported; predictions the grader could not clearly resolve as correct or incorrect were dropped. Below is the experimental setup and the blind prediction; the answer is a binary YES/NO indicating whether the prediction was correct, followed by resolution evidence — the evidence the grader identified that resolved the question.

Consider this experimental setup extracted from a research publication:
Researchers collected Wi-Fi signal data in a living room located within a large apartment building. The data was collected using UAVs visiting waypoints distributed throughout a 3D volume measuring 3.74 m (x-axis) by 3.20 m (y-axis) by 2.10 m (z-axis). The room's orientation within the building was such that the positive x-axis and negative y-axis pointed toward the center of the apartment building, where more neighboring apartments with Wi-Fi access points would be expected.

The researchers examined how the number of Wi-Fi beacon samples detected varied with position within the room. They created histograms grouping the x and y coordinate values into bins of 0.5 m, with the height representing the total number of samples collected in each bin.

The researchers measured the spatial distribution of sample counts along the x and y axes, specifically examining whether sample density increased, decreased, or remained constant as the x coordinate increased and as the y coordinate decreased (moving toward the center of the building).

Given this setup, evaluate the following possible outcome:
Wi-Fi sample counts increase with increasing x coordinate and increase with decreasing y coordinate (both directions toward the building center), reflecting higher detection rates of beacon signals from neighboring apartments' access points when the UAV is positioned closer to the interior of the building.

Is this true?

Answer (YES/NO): YES